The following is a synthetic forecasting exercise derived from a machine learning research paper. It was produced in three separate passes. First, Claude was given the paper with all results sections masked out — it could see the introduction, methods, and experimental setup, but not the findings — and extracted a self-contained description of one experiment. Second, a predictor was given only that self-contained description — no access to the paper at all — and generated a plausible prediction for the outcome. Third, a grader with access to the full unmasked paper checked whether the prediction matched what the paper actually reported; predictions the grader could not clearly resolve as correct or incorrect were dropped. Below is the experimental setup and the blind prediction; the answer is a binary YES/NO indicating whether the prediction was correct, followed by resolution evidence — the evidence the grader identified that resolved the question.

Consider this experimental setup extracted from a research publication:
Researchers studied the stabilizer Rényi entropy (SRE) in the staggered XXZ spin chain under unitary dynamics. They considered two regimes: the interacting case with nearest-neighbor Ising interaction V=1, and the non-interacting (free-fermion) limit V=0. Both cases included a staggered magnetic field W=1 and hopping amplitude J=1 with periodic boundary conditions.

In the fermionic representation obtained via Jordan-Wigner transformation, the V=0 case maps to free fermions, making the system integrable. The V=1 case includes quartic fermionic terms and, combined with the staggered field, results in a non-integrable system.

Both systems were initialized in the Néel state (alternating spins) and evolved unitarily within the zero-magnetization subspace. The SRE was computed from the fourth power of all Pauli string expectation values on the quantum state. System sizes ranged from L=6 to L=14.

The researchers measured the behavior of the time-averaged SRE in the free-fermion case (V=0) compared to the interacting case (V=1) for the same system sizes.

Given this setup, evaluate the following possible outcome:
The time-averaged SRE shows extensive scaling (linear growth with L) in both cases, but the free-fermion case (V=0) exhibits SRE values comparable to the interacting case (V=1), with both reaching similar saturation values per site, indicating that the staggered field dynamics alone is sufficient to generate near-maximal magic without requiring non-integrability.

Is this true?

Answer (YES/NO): NO